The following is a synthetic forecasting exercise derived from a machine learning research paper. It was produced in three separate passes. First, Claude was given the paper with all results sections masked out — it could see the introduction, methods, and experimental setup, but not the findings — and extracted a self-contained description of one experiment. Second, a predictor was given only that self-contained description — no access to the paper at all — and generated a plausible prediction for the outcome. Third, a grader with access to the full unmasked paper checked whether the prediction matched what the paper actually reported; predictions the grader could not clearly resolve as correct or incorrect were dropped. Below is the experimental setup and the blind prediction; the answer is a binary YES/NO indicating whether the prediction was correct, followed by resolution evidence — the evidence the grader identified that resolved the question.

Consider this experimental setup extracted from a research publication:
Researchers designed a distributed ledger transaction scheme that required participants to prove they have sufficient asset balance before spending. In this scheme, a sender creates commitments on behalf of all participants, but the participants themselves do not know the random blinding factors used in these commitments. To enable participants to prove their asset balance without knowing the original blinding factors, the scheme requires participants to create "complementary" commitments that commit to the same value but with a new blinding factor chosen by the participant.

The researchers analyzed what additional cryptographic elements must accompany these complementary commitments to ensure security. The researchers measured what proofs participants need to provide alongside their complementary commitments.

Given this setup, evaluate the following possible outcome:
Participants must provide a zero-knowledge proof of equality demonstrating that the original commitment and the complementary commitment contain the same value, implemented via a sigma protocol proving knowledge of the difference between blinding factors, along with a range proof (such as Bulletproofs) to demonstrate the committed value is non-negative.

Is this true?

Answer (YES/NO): NO